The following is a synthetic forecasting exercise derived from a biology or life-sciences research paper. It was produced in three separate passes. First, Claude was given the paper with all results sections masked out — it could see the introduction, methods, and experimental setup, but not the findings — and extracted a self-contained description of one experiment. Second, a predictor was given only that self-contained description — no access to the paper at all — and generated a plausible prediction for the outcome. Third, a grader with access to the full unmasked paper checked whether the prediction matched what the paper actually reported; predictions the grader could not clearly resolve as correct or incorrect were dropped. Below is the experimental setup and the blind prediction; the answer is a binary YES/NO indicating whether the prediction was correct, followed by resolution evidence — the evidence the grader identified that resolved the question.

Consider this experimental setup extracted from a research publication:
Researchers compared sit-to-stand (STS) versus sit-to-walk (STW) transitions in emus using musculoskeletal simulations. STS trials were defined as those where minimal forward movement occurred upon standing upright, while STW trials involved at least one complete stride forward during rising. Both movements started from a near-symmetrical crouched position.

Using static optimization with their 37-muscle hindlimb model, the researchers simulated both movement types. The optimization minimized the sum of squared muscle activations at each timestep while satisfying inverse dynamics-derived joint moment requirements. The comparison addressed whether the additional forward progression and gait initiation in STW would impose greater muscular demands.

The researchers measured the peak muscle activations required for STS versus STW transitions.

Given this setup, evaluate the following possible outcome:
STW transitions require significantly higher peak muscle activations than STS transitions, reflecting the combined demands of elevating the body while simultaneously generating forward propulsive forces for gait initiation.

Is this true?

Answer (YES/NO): YES